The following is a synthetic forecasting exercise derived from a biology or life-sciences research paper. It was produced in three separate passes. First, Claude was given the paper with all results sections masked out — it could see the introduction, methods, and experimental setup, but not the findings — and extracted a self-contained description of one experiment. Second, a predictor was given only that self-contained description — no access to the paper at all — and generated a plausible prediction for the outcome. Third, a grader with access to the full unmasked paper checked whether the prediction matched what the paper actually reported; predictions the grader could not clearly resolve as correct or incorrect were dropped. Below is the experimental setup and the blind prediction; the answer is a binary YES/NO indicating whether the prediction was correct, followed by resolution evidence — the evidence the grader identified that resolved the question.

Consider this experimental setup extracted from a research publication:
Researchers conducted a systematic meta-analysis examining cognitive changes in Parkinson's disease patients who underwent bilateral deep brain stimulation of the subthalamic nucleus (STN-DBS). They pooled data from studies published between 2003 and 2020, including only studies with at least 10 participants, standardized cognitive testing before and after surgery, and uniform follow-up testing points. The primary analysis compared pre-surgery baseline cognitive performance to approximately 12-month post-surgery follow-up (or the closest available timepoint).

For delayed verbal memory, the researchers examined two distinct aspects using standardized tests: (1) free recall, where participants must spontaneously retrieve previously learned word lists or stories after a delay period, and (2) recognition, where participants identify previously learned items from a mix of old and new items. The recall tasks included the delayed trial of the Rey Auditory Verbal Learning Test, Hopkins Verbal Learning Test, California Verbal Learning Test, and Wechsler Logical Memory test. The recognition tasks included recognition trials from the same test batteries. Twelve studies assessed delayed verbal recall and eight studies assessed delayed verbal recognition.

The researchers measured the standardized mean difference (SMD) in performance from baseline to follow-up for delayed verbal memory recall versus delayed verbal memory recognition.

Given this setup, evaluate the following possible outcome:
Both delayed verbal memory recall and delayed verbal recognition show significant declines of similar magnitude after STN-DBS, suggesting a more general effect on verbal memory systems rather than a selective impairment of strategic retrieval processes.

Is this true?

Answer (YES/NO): NO